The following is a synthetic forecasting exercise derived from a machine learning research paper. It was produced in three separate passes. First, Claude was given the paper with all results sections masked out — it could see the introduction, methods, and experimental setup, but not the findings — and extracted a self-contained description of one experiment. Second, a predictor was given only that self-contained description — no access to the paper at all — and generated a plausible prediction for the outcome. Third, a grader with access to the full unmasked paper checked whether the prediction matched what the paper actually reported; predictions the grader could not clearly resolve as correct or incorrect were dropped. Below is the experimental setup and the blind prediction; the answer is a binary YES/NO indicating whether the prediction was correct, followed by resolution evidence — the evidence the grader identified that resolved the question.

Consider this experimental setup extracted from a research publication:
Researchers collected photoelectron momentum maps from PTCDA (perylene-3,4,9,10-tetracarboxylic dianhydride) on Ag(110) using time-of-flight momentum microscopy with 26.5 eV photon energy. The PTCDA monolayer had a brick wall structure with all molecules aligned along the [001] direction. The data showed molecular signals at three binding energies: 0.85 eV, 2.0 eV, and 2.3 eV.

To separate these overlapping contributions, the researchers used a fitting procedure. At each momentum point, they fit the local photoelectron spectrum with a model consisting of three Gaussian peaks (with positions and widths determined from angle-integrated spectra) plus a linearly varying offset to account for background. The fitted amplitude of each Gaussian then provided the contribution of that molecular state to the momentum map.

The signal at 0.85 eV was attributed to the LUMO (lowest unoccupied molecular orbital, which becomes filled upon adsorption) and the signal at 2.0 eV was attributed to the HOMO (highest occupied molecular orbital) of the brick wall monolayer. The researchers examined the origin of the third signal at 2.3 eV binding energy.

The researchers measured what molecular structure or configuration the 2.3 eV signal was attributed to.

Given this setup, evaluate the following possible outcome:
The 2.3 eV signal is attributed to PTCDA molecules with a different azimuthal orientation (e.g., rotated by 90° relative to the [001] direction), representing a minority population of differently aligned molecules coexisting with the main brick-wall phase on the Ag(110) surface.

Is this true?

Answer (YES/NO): NO